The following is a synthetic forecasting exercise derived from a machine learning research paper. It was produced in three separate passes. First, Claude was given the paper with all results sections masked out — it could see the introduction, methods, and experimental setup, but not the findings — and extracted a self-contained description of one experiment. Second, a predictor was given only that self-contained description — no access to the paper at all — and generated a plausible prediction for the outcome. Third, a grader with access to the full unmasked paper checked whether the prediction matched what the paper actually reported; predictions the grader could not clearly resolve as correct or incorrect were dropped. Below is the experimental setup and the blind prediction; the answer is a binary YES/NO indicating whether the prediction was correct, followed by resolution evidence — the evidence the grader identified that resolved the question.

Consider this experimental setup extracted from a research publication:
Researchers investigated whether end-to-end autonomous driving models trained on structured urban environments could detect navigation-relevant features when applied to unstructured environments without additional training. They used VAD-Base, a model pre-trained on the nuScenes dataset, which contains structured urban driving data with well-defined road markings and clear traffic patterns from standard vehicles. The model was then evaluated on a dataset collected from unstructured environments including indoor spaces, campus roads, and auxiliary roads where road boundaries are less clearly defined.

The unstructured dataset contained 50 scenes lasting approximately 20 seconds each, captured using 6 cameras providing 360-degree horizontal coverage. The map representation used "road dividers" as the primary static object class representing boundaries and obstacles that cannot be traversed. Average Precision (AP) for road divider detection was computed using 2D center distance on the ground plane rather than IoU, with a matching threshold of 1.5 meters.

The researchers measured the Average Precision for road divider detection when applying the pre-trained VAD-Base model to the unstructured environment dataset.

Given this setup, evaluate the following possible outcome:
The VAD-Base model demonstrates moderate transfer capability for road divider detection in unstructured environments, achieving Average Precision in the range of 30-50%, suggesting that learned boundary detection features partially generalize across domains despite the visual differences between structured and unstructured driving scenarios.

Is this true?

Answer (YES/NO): NO